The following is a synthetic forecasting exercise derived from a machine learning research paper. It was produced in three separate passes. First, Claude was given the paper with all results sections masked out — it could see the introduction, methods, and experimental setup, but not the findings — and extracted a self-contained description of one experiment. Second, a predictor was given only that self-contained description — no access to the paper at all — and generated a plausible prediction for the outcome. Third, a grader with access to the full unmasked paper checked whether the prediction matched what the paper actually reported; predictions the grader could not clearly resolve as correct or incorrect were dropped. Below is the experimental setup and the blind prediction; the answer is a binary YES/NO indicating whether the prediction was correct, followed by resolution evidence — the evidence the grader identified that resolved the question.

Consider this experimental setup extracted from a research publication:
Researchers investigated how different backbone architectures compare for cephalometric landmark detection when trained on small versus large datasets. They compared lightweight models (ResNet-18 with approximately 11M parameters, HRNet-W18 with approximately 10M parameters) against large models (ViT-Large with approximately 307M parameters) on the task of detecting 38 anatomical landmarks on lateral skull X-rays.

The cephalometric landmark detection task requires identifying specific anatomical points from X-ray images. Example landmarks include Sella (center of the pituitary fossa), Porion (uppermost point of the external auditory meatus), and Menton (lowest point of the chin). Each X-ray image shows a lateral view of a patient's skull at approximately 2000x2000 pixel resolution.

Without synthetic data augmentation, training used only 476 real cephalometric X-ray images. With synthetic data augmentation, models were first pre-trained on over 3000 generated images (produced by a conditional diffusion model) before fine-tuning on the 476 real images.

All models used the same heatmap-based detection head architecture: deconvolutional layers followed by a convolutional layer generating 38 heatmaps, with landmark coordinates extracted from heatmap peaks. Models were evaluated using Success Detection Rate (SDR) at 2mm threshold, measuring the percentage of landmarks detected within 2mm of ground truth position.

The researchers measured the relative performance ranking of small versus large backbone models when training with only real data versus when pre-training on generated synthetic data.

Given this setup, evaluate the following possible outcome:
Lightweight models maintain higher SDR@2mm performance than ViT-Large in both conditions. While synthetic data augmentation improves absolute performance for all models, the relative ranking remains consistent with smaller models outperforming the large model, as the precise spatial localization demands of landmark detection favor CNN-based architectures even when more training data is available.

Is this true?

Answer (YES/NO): NO